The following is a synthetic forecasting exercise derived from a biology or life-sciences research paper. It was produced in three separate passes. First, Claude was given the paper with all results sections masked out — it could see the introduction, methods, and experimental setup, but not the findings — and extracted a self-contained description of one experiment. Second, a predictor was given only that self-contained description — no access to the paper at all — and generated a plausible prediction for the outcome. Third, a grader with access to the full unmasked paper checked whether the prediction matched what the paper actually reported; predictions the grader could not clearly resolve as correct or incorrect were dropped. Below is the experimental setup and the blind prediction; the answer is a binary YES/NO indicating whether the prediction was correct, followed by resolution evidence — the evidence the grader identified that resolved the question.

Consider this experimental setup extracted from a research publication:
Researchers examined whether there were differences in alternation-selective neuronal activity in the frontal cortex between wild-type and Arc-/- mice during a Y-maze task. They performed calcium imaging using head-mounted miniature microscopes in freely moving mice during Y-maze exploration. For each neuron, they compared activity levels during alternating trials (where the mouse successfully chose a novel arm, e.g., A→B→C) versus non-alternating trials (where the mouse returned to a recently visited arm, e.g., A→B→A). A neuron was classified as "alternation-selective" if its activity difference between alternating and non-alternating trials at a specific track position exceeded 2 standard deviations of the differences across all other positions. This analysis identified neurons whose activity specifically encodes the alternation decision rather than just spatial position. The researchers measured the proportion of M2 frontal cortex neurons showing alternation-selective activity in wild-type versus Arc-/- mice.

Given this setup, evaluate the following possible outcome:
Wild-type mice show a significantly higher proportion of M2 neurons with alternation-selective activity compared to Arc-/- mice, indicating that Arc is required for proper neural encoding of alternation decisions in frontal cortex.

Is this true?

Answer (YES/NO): YES